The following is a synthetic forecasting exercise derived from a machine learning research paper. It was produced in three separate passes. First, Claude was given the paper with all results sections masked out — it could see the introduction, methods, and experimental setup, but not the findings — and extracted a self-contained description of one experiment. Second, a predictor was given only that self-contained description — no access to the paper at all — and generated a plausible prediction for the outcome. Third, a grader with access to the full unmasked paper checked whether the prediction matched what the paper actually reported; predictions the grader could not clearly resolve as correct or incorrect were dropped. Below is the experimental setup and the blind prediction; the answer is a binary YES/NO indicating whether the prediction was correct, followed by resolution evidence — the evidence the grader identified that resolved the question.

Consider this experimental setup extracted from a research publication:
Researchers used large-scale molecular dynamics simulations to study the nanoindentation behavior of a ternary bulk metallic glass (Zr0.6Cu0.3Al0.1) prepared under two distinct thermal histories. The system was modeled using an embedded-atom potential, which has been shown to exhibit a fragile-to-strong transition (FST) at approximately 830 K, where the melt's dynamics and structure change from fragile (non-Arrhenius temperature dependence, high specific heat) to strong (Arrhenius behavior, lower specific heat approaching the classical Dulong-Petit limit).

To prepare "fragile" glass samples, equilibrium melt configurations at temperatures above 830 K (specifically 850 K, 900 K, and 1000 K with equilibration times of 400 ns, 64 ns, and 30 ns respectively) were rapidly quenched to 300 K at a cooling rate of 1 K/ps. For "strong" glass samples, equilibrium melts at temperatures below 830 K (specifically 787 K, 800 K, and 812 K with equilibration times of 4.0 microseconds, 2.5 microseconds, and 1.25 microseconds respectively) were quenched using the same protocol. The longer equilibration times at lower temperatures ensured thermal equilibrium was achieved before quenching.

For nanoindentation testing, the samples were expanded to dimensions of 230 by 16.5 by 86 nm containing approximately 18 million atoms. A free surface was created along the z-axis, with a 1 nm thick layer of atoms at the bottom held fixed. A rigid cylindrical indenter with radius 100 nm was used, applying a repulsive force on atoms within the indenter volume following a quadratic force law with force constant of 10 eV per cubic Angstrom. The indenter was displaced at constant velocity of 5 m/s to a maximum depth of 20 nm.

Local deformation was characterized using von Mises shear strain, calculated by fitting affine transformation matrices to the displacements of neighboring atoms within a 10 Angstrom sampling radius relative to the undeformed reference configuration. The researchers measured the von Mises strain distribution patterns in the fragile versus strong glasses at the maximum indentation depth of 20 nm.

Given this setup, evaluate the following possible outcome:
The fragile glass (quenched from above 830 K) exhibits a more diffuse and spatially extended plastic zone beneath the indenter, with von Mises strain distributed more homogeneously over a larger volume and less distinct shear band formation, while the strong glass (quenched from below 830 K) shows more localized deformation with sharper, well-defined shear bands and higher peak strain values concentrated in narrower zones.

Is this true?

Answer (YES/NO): YES